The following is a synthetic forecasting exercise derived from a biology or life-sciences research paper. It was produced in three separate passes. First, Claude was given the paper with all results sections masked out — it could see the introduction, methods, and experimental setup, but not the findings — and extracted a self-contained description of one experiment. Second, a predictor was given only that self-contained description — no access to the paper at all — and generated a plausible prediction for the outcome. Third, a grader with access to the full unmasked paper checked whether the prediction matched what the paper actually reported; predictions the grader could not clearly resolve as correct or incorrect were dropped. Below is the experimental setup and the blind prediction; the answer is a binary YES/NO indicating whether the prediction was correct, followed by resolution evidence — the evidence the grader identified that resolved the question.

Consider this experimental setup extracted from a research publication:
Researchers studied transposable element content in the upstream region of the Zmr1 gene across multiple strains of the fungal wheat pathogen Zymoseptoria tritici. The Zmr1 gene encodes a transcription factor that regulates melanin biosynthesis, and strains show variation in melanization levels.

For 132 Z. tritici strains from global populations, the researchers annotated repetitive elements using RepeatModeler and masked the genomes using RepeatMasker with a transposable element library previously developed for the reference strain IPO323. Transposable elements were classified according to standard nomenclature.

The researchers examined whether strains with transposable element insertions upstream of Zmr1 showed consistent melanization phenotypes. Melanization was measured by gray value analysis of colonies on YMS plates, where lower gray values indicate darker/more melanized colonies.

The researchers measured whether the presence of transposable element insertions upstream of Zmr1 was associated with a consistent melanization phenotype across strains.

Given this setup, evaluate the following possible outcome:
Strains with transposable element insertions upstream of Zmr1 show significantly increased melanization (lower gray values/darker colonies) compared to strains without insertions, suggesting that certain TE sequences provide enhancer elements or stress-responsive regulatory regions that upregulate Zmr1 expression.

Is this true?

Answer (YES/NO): NO